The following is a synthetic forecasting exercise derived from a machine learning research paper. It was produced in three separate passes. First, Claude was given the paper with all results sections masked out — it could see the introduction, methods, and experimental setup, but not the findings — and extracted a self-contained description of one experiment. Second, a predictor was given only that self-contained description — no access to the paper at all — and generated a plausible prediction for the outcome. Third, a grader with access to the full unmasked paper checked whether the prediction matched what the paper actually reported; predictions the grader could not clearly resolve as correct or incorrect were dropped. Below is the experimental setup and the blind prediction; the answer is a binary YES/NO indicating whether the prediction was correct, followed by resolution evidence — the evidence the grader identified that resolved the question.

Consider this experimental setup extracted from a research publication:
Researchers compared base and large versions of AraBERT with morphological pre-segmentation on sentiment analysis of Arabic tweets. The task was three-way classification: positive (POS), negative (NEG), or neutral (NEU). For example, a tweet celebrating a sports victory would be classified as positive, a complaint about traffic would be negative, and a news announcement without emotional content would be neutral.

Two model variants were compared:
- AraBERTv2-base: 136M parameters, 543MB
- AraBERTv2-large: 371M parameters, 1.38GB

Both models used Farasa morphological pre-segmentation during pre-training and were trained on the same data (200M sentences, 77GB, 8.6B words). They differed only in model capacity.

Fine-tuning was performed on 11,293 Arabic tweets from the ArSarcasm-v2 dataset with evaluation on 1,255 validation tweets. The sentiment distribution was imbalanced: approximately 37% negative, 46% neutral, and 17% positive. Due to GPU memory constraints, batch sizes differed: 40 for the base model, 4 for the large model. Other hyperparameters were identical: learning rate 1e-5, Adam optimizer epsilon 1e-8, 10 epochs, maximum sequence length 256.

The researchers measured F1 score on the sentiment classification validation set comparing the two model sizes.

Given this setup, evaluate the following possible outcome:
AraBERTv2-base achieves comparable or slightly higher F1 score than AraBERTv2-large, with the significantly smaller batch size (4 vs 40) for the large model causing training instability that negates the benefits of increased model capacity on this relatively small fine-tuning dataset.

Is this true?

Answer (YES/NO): YES